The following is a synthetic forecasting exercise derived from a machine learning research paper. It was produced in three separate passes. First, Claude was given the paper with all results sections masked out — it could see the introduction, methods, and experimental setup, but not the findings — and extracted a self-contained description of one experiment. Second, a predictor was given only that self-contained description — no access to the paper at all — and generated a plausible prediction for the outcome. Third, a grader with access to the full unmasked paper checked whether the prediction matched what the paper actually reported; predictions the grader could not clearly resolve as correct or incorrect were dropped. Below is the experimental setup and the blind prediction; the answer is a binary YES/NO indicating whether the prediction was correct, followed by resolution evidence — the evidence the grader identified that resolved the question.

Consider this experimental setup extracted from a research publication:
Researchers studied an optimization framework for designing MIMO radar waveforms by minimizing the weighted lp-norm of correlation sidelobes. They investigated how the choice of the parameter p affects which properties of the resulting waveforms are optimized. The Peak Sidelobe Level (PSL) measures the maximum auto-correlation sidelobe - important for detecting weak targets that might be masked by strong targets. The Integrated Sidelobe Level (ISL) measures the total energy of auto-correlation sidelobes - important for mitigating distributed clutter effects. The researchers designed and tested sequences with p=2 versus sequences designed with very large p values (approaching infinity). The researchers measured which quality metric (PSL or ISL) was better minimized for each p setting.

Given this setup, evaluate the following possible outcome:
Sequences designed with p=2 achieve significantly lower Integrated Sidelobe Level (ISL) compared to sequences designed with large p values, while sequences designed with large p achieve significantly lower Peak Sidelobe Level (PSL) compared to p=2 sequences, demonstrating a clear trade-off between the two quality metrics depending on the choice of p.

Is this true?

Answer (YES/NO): YES